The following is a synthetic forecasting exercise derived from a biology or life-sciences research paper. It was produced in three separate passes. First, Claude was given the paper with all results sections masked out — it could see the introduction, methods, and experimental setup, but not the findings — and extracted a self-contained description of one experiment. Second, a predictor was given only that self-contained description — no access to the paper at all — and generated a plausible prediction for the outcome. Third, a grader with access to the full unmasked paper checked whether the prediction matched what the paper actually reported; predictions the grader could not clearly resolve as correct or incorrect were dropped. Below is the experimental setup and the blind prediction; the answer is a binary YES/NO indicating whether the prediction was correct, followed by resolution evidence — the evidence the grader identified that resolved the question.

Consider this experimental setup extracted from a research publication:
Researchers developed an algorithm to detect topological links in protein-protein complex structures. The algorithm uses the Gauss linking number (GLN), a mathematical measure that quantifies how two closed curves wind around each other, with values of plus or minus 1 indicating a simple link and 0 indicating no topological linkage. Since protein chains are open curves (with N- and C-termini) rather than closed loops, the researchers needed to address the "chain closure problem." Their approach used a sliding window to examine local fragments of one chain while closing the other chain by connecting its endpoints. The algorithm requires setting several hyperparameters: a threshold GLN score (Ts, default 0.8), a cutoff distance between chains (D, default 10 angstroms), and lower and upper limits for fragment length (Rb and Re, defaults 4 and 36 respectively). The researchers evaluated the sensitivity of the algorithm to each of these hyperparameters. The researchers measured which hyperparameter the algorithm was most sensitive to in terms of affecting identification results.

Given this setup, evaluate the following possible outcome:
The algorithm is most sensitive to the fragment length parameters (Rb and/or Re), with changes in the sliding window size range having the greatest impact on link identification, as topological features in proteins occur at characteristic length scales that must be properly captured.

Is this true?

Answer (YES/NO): YES